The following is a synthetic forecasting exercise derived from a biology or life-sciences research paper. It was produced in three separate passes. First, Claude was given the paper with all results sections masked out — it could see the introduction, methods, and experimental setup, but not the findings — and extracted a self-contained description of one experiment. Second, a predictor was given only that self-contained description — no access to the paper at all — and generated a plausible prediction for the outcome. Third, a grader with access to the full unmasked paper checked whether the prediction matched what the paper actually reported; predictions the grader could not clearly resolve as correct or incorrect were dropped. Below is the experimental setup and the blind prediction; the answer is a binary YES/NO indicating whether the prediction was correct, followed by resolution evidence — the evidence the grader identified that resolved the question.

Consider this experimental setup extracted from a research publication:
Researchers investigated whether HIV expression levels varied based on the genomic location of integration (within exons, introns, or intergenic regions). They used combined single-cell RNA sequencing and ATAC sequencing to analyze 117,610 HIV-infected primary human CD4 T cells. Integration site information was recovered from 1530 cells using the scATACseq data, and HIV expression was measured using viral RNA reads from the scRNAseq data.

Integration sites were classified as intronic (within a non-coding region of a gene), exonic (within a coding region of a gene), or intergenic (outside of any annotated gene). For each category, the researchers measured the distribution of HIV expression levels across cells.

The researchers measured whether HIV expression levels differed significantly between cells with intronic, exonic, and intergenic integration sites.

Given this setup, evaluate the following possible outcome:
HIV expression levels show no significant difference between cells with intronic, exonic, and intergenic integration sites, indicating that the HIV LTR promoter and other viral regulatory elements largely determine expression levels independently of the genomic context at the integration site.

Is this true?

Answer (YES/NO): YES